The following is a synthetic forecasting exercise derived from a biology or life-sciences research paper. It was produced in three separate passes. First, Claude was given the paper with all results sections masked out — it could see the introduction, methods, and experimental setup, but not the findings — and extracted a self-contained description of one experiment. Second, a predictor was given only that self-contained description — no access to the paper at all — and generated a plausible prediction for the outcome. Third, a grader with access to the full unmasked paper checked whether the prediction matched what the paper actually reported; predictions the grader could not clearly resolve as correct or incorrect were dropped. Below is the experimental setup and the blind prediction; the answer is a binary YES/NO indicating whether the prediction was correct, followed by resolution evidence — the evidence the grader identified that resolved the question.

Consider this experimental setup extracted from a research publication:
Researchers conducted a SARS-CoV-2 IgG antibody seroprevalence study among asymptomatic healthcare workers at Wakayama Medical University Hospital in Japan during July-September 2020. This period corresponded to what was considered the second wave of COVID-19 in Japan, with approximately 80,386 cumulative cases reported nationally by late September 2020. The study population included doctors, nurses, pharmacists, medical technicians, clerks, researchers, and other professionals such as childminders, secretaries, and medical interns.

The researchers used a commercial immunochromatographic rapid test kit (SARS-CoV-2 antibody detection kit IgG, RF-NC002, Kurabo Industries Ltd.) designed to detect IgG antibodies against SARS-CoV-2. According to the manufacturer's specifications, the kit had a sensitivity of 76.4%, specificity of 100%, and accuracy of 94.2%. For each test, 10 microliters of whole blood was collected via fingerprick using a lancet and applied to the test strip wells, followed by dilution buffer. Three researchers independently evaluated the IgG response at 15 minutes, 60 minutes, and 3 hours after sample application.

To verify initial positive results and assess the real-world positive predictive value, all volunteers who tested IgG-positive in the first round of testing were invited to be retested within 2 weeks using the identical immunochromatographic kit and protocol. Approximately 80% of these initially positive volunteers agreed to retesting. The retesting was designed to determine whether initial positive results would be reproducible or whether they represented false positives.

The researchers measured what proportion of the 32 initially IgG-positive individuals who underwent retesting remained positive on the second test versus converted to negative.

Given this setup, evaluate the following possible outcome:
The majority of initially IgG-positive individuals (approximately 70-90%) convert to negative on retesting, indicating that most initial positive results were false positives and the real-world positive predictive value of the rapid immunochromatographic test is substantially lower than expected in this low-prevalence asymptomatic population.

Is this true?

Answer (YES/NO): NO